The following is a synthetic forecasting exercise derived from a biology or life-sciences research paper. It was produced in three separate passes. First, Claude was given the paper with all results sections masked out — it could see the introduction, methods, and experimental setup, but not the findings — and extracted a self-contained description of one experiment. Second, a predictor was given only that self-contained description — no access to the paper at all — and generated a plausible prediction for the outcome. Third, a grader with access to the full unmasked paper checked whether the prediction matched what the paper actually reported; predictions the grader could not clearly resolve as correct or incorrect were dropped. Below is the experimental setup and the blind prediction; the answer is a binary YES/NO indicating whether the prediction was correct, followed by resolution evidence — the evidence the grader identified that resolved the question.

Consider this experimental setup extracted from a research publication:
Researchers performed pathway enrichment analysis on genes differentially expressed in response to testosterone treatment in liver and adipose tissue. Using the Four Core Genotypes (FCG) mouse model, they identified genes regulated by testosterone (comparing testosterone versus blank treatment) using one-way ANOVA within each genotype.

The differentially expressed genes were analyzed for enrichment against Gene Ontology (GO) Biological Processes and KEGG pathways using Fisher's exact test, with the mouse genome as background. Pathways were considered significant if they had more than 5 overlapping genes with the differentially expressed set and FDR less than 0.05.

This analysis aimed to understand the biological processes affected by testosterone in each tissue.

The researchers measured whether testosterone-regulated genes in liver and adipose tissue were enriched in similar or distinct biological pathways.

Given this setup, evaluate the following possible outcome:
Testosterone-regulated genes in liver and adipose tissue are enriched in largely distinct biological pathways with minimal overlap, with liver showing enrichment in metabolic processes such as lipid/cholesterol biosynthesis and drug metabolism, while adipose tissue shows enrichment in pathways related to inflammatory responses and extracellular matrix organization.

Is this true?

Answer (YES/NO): NO